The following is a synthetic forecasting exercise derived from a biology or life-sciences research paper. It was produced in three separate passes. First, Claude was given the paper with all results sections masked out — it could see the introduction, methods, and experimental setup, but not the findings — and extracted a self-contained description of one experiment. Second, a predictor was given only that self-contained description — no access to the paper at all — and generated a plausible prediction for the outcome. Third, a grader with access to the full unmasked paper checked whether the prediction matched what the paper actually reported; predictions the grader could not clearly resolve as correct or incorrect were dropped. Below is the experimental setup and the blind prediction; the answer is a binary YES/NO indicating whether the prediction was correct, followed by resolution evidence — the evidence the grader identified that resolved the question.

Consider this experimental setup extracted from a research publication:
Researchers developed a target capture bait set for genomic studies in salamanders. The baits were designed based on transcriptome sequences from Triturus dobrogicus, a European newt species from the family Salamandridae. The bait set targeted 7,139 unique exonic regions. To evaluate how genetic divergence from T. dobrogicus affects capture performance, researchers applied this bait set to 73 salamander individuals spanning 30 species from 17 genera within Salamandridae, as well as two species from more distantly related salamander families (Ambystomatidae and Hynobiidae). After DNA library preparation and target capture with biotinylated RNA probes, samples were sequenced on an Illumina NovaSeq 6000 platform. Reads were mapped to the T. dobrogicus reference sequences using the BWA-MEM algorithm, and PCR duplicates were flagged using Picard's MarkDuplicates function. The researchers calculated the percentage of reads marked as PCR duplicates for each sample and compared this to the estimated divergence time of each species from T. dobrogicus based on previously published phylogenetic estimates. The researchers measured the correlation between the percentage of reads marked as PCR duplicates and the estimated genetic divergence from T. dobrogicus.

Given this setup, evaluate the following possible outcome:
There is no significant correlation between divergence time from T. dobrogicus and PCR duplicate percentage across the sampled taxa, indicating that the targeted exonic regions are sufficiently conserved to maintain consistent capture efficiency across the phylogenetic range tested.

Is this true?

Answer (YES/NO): YES